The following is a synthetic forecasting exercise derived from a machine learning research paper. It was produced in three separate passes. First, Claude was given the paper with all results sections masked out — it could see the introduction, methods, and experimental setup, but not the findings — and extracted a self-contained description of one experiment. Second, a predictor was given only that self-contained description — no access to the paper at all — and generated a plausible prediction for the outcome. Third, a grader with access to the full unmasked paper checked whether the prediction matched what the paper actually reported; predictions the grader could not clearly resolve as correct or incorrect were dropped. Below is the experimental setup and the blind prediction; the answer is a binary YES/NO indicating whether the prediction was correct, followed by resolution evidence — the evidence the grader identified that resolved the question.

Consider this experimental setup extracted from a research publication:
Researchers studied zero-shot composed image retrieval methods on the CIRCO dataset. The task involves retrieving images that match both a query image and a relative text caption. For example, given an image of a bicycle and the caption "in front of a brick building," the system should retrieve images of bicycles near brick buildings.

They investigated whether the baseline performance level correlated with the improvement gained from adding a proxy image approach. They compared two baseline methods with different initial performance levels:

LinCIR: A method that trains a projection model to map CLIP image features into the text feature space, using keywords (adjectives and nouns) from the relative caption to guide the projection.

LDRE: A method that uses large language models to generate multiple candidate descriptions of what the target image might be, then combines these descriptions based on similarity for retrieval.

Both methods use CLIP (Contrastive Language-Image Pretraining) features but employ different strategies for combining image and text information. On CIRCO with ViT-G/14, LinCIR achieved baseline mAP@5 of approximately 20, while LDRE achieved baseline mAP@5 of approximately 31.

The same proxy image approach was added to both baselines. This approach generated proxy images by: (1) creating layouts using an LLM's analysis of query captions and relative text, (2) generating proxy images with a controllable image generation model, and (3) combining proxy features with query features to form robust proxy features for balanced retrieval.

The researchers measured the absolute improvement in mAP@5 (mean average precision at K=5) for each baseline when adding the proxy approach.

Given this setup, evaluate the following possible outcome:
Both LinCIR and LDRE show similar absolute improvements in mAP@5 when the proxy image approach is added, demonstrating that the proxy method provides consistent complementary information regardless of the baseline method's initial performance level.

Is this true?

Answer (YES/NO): NO